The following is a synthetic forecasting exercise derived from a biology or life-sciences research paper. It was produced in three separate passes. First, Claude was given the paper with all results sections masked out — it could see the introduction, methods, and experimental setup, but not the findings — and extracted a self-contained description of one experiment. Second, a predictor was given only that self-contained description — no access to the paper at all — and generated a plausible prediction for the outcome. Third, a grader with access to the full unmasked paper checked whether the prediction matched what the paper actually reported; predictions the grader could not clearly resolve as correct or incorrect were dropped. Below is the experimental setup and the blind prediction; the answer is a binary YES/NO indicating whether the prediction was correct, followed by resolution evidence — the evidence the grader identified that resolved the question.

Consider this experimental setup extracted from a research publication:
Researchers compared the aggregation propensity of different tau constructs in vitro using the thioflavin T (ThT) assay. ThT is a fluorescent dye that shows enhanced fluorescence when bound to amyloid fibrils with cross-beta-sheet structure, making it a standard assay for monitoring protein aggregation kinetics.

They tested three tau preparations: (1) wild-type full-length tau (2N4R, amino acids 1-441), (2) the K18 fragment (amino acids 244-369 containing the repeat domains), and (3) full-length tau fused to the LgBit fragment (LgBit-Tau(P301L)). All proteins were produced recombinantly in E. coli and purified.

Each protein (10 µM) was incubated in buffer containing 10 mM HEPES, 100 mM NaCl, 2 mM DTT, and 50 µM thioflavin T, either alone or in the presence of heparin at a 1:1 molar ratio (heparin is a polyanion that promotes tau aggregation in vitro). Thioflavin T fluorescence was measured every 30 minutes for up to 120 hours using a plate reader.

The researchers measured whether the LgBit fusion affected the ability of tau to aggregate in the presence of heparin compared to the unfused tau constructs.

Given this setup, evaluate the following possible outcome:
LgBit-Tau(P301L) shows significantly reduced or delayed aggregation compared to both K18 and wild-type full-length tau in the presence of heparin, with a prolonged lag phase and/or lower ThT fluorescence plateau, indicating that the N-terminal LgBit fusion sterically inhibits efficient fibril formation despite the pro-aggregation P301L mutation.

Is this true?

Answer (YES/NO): NO